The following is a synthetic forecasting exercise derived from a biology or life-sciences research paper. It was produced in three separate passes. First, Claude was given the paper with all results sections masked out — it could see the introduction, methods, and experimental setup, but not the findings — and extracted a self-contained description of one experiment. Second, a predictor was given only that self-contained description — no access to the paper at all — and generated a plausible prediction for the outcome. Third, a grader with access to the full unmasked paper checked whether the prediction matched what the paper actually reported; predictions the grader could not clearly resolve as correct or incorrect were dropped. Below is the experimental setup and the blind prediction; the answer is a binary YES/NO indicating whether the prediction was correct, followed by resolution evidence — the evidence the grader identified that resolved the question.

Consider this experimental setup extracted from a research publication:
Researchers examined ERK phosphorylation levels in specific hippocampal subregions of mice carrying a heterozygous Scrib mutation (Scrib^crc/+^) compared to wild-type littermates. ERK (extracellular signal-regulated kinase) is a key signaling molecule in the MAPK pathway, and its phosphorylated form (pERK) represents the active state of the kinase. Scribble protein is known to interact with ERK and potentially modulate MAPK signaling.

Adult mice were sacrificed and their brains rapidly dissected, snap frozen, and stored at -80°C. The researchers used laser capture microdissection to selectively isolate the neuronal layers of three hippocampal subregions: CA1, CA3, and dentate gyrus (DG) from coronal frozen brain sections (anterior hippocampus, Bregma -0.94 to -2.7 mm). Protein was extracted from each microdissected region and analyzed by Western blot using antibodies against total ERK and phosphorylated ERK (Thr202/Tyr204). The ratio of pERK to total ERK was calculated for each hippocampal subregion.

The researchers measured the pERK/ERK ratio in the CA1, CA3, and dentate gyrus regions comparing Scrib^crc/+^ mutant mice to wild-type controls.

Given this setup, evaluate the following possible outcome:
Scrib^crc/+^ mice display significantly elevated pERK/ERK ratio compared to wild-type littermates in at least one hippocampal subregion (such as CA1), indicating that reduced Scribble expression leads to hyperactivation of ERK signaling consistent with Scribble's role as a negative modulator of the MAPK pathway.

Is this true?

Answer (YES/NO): NO